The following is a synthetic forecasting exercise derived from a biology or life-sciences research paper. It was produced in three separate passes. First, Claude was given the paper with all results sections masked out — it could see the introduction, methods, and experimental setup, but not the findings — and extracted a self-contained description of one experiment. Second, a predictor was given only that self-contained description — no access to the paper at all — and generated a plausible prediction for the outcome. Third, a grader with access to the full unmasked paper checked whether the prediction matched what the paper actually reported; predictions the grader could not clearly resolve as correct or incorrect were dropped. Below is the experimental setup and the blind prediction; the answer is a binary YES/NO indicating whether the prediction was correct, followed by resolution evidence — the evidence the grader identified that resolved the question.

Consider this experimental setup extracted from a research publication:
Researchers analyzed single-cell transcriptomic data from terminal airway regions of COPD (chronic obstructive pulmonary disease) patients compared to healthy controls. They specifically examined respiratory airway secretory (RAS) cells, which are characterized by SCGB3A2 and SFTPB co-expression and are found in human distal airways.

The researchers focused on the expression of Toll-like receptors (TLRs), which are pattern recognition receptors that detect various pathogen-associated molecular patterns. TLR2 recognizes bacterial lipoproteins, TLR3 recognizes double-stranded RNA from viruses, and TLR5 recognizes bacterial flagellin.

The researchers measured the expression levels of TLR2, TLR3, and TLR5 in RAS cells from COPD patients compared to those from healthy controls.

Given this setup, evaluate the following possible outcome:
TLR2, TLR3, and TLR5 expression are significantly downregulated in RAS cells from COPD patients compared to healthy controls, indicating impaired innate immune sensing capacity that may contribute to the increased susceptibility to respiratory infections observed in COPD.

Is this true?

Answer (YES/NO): NO